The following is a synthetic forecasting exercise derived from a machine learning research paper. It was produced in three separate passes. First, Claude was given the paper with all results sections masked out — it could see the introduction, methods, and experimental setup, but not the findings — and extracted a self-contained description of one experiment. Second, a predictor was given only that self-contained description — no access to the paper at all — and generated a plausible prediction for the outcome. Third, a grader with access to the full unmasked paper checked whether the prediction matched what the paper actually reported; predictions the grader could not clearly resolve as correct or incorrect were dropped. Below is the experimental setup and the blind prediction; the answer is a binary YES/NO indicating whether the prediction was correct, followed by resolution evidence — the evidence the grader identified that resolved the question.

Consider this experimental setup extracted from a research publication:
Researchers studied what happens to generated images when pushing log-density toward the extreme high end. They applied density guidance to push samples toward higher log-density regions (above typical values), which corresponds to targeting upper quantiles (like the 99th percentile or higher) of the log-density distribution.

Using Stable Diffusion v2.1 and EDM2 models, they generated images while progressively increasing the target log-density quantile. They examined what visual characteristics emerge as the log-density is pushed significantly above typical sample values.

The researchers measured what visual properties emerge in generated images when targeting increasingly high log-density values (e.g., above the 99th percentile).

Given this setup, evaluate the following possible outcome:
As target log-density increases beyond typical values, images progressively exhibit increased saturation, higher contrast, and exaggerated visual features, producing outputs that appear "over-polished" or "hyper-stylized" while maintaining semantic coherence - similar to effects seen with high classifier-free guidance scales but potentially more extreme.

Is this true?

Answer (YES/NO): NO